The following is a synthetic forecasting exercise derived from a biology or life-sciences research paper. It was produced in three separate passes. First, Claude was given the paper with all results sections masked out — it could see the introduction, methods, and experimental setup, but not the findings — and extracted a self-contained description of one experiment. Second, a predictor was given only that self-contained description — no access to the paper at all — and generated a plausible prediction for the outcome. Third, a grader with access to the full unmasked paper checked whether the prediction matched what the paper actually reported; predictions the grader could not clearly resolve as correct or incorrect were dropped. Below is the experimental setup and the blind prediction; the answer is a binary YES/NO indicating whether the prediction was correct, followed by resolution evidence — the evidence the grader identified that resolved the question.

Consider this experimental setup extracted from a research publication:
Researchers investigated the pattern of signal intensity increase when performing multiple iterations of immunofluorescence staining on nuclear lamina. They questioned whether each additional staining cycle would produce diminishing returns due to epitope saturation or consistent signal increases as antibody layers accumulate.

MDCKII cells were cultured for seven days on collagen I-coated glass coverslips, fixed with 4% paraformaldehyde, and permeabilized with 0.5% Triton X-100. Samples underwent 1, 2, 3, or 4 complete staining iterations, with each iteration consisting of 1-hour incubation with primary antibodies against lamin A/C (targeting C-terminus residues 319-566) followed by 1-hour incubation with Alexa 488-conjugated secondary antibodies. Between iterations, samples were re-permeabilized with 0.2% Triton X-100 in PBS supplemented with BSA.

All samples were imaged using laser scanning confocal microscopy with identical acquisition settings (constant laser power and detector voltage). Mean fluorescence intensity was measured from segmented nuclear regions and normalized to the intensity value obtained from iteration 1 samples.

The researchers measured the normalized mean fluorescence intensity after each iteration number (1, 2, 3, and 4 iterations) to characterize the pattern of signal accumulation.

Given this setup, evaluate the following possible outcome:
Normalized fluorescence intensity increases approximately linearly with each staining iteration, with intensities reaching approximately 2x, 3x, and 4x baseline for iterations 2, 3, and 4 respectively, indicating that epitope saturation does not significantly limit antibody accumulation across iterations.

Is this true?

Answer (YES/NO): NO